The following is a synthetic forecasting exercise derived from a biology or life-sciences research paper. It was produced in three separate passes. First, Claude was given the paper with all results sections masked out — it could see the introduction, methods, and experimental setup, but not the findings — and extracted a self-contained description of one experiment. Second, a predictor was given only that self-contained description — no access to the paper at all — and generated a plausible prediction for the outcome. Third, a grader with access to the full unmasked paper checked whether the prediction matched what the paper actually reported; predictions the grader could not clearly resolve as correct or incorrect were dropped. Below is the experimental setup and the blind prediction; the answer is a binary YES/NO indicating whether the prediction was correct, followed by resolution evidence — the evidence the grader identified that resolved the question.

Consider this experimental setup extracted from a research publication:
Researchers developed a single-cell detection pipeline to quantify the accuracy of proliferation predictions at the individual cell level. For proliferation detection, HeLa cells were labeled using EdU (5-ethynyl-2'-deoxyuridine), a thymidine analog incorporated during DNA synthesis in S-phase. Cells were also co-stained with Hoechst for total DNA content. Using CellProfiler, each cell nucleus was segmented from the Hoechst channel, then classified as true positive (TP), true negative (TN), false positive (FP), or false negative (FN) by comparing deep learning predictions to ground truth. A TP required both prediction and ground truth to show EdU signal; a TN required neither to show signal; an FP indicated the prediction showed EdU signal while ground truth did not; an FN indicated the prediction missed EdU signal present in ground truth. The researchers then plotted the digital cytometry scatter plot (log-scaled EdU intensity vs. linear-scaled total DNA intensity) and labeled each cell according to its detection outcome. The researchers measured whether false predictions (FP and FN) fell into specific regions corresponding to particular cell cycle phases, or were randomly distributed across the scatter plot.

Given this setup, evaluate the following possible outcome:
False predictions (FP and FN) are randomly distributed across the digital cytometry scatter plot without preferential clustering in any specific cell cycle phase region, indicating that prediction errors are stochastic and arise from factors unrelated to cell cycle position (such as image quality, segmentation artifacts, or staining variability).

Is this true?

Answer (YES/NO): NO